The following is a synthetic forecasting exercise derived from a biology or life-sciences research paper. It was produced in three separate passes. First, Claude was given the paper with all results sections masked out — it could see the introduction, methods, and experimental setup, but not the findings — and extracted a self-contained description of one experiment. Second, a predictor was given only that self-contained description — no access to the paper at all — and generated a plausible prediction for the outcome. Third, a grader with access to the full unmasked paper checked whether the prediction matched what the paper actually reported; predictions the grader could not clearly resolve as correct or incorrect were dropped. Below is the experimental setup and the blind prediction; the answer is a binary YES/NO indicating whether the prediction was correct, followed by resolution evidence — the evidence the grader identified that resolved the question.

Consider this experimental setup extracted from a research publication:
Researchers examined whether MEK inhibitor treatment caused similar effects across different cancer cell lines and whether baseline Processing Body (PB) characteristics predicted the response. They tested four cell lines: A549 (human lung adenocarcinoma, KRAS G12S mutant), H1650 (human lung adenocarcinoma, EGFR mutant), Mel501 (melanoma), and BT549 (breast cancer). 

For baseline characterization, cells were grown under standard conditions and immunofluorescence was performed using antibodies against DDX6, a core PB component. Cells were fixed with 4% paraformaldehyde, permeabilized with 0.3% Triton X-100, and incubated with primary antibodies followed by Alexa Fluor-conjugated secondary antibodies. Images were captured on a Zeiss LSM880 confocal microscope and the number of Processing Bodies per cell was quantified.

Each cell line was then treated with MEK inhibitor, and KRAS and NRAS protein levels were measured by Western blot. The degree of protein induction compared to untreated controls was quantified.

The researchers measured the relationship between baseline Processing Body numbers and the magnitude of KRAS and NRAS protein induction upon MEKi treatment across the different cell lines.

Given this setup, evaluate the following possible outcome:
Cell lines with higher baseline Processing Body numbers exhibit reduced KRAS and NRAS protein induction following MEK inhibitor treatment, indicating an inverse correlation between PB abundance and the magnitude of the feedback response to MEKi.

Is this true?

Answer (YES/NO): YES